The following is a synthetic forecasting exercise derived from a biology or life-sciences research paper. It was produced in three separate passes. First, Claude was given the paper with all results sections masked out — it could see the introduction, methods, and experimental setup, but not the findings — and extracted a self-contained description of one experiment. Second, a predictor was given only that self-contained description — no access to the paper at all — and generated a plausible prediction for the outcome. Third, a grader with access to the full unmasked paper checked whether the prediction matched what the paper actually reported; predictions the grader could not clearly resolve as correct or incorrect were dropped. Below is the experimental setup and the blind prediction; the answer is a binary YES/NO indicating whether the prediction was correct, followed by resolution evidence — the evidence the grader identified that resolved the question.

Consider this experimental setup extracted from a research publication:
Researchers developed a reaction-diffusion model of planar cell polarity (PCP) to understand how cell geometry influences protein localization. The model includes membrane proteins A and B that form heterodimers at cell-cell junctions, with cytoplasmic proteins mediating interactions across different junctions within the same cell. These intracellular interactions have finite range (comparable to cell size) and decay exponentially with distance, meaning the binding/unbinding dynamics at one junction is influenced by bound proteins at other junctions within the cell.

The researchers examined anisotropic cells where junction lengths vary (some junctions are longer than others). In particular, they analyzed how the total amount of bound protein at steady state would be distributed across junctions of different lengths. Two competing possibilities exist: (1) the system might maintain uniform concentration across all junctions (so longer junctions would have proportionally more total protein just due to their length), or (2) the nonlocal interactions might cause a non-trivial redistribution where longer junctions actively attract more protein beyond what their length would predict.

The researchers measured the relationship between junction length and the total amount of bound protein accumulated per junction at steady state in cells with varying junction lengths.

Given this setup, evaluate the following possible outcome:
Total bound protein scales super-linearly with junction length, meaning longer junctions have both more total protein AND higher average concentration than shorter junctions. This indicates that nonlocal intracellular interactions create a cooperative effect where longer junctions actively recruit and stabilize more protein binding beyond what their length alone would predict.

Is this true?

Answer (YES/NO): YES